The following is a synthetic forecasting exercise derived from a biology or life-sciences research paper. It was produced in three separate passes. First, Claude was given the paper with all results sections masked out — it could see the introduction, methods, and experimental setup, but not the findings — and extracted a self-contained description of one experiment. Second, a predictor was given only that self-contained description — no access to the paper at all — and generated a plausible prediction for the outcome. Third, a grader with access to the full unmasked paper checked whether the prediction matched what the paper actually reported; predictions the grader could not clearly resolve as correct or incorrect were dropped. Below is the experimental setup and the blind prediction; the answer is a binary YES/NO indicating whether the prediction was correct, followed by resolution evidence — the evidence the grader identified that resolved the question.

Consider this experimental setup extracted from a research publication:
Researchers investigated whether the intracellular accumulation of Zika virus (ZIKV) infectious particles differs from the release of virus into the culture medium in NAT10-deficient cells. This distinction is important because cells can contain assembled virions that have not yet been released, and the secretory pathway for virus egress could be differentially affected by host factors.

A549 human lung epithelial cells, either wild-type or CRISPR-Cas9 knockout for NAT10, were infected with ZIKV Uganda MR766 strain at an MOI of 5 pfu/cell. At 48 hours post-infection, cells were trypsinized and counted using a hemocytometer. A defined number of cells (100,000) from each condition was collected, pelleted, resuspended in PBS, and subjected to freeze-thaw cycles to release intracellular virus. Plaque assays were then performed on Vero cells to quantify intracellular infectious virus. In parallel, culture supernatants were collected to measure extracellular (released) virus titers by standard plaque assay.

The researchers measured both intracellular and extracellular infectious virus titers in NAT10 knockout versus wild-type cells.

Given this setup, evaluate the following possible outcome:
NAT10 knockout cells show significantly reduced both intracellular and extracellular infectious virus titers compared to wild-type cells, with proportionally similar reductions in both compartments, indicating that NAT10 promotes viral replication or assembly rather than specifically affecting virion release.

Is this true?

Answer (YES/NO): NO